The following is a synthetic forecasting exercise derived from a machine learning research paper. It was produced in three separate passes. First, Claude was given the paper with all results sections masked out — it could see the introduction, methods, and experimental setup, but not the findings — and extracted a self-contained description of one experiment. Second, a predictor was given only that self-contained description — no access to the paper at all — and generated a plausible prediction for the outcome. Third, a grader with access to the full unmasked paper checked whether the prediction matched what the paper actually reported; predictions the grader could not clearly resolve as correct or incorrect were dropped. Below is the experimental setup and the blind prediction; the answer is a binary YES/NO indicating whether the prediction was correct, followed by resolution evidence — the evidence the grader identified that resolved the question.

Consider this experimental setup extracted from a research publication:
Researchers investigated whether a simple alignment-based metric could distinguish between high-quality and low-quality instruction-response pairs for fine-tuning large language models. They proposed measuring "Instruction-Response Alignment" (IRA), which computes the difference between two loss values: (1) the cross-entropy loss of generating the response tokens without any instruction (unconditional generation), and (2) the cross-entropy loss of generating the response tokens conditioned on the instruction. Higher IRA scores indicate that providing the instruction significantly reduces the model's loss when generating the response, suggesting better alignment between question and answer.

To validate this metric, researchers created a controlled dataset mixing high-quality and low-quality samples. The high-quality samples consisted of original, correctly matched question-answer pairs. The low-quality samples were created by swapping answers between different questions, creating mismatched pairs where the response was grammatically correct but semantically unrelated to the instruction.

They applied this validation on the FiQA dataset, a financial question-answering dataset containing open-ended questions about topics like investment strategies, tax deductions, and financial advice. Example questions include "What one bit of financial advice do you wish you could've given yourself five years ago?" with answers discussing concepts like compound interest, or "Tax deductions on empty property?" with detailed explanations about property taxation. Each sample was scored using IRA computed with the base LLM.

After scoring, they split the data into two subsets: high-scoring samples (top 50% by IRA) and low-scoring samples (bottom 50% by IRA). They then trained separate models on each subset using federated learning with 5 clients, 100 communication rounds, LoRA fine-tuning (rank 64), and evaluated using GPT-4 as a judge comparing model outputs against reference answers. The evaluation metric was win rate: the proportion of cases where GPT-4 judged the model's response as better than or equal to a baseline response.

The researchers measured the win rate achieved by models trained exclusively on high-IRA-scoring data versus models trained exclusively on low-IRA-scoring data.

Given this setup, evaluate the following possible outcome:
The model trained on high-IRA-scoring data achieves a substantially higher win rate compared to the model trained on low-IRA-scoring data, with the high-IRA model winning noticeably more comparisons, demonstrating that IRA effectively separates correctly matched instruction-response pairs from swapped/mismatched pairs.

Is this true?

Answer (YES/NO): YES